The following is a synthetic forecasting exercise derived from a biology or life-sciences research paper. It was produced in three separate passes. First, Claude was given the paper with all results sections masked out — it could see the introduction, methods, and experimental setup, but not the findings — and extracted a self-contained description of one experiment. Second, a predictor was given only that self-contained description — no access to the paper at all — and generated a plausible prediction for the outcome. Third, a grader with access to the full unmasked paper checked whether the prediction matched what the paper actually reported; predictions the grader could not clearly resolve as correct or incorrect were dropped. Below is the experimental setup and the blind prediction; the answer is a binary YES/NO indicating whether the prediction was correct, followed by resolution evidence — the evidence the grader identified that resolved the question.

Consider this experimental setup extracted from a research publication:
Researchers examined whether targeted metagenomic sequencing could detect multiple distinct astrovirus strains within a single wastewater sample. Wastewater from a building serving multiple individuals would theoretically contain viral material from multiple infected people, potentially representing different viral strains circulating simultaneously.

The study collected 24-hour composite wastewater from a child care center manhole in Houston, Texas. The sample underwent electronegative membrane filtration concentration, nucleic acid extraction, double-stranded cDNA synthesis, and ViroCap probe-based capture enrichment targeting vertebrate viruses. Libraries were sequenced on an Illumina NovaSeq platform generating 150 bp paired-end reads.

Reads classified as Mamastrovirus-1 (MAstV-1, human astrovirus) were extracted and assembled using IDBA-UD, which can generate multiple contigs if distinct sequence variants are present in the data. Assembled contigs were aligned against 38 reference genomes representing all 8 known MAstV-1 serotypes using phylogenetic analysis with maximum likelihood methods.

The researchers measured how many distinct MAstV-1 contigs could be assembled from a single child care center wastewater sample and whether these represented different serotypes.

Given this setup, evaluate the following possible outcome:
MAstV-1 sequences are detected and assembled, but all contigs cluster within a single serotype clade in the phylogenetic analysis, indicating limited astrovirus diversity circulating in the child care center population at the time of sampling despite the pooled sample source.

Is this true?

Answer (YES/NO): NO